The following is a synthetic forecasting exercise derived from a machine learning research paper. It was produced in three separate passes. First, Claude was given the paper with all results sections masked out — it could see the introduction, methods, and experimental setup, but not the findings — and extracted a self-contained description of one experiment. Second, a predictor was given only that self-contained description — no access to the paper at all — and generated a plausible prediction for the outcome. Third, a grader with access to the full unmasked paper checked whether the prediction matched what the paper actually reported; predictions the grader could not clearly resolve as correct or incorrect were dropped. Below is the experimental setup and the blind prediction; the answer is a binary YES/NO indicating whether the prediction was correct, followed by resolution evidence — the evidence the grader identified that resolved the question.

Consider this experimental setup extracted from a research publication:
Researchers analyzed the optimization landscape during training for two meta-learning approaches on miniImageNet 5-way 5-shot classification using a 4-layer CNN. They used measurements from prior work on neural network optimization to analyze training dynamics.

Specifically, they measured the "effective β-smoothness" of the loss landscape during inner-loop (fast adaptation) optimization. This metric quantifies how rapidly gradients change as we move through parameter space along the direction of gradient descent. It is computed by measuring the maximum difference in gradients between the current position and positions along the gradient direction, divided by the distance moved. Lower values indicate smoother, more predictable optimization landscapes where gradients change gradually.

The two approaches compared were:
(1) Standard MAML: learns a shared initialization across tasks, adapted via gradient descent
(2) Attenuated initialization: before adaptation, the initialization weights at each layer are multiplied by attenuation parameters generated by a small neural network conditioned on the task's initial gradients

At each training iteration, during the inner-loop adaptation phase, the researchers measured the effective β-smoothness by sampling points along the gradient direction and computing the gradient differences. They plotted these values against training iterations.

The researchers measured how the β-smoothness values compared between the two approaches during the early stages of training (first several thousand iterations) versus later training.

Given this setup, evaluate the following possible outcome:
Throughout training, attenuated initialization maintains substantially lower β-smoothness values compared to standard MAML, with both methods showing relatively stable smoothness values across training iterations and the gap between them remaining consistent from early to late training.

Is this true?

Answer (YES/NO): NO